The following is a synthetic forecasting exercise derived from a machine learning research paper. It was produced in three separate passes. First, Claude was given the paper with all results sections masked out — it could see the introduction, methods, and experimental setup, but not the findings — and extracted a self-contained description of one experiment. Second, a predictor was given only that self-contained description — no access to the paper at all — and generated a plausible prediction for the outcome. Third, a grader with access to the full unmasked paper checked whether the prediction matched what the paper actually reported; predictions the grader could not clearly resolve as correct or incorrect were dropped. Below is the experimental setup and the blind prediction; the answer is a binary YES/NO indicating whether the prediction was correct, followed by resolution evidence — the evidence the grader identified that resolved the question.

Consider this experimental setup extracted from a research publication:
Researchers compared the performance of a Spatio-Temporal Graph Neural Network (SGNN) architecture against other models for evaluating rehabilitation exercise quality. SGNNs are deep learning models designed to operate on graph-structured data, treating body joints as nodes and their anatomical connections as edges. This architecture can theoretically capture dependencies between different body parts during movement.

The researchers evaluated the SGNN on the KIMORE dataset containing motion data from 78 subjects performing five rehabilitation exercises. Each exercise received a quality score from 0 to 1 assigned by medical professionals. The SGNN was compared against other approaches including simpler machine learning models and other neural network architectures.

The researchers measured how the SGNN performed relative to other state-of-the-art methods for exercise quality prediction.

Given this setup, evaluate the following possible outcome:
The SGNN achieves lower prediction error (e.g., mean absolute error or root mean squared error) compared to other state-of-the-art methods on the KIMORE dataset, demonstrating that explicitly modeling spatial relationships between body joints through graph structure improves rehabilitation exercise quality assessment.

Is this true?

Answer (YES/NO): NO